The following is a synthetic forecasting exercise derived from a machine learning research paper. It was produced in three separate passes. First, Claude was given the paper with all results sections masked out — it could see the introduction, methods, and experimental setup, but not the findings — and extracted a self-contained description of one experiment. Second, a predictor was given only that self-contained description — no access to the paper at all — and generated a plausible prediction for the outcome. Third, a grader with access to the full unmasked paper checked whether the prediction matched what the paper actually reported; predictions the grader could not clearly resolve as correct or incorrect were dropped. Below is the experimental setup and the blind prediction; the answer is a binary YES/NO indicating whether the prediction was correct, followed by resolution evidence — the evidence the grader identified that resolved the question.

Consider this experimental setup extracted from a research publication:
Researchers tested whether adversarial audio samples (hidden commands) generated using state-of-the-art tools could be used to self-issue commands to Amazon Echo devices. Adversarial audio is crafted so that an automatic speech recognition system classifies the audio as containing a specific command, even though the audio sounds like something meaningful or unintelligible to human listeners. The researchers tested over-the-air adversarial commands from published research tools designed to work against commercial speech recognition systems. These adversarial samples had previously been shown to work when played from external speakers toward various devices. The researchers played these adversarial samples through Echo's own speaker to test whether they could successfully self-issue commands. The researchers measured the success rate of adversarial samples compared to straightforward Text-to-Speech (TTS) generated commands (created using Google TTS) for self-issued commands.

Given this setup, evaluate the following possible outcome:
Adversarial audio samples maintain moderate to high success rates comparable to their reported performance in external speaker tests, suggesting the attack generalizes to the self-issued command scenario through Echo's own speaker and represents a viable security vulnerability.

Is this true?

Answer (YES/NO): NO